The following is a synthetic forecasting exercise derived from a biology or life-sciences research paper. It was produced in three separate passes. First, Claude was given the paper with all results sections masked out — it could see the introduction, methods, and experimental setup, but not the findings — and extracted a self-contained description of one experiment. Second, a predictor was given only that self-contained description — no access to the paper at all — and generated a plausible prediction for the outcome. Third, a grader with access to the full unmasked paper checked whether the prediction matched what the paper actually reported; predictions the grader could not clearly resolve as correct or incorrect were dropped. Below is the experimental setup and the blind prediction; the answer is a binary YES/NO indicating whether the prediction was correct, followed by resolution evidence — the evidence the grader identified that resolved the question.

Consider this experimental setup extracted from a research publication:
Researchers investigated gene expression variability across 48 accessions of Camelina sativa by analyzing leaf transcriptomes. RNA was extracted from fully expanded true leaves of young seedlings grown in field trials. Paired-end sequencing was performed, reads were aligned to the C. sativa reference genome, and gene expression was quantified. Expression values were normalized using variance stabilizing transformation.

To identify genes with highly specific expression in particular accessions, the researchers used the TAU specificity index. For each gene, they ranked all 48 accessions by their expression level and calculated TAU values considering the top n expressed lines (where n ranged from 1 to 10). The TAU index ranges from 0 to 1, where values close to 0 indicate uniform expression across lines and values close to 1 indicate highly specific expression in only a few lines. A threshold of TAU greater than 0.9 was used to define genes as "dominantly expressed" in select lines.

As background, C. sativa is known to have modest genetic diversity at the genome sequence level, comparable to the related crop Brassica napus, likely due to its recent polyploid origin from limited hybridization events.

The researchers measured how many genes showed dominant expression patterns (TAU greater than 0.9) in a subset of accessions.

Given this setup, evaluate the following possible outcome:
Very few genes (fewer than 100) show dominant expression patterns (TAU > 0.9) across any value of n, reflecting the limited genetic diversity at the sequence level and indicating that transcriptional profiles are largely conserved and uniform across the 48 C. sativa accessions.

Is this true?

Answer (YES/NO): NO